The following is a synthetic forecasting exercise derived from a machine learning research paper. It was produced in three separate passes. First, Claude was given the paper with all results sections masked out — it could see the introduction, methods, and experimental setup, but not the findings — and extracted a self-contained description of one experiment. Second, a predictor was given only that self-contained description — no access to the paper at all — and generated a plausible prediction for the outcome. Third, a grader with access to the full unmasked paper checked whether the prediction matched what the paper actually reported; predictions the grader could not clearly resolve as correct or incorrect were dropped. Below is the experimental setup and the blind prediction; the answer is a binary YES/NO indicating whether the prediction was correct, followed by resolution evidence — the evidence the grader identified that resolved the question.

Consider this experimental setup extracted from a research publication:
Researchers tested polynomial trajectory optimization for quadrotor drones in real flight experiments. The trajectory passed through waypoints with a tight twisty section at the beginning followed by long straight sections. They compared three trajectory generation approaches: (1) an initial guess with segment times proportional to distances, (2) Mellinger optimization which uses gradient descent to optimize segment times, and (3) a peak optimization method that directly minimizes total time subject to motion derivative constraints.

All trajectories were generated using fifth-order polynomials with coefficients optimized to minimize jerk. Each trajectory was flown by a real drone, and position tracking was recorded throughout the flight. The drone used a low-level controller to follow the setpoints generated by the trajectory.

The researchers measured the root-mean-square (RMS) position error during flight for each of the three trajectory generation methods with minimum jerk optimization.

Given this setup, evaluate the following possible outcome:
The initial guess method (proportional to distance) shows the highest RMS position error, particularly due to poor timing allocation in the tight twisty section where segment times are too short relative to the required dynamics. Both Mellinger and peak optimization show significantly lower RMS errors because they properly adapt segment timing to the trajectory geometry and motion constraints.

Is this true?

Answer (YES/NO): NO